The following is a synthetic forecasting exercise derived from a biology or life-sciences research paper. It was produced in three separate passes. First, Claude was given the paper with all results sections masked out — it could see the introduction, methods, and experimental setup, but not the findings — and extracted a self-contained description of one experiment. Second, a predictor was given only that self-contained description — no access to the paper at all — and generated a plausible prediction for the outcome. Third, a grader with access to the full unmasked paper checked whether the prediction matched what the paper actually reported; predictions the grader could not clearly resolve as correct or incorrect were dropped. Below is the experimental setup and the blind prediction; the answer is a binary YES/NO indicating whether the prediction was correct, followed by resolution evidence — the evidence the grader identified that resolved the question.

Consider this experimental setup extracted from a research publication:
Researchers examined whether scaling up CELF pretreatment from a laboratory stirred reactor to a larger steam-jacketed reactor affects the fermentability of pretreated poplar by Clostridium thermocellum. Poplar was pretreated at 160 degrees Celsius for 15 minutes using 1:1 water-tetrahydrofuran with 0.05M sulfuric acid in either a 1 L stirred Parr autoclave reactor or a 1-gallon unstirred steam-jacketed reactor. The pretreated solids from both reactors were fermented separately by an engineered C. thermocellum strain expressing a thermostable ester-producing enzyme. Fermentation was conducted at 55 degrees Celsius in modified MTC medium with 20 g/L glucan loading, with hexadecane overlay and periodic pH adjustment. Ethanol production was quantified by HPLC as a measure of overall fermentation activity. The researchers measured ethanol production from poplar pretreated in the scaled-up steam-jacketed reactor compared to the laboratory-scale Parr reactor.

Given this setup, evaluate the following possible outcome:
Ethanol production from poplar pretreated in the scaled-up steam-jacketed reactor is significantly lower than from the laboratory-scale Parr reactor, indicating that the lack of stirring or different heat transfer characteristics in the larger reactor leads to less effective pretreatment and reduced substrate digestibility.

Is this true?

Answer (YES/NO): NO